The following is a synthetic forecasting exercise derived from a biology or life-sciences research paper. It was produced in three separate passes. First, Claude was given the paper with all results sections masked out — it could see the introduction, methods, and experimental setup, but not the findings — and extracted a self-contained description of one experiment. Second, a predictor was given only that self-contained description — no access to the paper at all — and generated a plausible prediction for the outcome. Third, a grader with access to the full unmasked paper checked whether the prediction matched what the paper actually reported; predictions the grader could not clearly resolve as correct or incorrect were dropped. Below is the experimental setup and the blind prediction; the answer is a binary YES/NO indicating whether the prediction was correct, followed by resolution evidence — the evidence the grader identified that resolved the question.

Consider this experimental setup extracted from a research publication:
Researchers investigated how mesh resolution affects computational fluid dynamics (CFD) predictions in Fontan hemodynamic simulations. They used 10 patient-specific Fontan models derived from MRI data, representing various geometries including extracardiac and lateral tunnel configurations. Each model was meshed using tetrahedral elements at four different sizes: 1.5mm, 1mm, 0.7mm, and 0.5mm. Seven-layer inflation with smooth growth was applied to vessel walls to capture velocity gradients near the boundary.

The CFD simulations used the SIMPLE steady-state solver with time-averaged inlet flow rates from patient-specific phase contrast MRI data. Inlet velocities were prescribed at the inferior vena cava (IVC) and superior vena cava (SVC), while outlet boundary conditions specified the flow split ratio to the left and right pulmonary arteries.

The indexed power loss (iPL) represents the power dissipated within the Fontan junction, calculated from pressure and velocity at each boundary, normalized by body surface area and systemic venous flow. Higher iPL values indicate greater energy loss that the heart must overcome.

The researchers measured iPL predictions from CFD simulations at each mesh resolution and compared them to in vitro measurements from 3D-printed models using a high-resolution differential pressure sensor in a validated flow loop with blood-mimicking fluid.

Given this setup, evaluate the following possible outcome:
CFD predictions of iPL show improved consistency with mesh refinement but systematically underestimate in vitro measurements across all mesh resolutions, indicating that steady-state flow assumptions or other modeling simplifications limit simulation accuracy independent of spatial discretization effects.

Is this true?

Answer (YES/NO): NO